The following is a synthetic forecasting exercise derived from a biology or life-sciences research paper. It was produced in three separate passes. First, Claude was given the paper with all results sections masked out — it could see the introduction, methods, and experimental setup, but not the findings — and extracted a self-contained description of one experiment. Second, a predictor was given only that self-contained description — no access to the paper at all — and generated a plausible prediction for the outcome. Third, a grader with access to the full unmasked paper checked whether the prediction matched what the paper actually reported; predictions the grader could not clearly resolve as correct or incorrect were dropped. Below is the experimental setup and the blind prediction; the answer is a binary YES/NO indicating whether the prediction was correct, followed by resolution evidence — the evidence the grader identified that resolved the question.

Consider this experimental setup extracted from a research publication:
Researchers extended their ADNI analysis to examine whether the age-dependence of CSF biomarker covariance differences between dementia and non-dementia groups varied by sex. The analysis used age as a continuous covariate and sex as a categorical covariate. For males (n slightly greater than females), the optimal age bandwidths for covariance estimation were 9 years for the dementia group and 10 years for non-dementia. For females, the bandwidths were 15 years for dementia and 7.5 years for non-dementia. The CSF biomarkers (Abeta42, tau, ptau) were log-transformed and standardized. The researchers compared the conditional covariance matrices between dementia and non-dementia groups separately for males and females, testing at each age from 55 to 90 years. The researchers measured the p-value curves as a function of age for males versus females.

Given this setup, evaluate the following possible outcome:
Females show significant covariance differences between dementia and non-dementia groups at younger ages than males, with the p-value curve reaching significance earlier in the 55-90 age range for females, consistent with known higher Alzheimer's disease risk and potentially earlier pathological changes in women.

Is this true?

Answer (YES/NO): NO